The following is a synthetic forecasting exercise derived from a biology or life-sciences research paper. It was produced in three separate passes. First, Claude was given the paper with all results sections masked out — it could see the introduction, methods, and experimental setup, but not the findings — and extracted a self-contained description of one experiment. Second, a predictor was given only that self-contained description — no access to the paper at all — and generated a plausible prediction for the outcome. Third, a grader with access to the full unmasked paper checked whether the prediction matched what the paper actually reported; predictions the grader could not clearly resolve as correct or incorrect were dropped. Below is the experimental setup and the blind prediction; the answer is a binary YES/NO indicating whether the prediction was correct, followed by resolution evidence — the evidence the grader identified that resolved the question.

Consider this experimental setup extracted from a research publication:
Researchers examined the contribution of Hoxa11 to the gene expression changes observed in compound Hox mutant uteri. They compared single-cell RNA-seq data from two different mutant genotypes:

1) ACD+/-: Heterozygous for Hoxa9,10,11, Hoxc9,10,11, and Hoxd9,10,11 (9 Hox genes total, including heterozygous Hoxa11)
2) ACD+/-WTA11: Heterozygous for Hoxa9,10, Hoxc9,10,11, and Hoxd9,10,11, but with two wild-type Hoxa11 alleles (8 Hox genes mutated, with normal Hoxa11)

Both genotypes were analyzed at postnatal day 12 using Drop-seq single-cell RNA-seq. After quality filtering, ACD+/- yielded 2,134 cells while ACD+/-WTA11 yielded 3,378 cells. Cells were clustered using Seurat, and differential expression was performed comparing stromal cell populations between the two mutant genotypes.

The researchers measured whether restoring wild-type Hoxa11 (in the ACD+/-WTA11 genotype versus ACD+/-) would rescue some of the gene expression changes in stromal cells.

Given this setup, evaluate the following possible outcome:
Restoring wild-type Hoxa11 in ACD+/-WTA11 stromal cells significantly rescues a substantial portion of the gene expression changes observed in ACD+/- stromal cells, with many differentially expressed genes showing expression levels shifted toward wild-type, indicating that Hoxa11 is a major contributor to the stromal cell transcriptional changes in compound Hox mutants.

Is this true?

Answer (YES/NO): YES